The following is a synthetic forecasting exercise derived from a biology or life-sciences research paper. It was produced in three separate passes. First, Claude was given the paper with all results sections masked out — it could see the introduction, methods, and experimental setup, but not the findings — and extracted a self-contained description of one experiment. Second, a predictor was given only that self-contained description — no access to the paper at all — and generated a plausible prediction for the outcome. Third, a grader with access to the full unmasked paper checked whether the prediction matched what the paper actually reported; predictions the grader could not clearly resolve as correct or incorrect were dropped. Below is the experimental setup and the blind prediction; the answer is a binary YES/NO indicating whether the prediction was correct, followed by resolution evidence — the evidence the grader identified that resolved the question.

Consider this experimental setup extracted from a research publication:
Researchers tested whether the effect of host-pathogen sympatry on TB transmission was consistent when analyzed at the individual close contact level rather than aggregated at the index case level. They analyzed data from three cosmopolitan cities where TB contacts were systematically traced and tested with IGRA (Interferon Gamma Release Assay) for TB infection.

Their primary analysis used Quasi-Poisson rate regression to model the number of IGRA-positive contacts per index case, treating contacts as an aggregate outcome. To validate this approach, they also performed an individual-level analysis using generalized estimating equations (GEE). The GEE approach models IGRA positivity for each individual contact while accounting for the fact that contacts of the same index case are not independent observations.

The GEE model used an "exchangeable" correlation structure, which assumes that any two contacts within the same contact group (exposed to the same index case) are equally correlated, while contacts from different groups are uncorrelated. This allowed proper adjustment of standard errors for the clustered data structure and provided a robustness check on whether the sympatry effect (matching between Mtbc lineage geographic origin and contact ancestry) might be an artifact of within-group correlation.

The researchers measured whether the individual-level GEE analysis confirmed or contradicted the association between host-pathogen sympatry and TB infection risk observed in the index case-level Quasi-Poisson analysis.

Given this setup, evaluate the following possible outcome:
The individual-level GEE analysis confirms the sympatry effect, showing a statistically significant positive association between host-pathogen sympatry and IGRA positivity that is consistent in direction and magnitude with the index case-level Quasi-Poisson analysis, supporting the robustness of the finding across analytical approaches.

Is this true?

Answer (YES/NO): YES